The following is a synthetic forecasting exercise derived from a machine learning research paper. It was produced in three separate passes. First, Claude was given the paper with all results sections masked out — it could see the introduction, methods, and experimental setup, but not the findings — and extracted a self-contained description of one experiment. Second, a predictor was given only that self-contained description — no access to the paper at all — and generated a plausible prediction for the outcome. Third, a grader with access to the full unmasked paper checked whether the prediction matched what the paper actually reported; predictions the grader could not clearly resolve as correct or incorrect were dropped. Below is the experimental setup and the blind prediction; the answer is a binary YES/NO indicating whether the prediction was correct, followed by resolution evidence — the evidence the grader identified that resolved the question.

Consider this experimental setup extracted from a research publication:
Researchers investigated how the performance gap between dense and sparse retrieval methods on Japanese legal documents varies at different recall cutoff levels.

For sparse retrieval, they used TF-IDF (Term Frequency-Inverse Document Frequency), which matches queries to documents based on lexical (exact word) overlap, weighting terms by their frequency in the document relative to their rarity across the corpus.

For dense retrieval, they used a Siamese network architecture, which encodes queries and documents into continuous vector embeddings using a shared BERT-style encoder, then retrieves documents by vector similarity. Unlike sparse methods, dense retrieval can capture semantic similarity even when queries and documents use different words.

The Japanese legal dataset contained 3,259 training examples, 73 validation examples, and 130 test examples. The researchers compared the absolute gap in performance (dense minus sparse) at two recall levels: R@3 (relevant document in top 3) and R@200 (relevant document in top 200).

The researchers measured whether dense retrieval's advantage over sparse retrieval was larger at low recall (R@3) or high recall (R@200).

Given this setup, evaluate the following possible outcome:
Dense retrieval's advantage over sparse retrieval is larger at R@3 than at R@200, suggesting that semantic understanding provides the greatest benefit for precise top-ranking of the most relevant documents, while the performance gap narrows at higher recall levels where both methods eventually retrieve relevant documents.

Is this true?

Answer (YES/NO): NO